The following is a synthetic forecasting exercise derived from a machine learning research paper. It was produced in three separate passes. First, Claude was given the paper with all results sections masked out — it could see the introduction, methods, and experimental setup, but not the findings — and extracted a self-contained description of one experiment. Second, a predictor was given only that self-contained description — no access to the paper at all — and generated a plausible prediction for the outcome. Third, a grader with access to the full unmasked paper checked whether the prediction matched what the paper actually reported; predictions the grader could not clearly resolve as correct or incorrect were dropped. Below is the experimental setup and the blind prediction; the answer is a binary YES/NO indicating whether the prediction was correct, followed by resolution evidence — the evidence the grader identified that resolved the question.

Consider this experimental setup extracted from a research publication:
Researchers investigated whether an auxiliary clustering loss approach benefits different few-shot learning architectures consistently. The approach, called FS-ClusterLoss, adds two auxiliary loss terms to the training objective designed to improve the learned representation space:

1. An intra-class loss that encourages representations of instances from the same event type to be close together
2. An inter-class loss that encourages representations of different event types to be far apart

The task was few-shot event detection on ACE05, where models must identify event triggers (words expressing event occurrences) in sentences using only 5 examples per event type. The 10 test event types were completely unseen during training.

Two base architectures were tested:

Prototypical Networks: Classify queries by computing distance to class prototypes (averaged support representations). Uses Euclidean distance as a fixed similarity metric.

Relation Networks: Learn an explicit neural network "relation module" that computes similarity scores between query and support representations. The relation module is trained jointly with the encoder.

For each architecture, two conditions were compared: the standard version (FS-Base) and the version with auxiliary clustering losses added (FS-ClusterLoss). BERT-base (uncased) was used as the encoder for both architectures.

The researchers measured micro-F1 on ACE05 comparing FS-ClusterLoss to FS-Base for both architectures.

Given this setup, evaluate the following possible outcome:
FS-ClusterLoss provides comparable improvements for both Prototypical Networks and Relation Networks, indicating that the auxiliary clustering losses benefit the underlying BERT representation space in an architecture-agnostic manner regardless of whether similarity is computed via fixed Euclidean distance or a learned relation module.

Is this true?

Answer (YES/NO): NO